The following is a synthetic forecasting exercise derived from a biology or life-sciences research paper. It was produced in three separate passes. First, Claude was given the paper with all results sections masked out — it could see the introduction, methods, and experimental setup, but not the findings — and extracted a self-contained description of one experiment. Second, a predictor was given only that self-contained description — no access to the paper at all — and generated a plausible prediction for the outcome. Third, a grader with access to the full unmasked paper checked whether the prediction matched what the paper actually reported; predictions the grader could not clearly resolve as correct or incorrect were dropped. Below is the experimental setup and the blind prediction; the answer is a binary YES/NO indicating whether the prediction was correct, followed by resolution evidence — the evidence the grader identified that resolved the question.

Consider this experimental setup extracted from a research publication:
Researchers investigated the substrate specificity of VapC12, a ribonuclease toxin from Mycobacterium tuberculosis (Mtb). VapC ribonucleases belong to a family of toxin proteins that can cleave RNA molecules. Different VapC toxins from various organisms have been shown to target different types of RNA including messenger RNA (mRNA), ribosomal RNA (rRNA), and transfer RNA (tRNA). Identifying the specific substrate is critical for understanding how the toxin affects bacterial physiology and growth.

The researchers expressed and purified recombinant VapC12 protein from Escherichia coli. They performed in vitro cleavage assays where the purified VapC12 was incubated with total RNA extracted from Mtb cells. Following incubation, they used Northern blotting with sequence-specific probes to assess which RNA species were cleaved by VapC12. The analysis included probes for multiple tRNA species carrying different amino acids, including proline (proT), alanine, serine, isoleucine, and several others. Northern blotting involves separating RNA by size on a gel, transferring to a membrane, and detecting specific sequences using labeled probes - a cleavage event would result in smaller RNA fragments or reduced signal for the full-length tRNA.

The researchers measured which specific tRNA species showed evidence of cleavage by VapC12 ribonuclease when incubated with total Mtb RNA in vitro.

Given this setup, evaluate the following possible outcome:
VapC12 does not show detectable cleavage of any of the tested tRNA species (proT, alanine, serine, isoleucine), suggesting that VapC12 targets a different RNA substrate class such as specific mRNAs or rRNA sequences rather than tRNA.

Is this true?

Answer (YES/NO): NO